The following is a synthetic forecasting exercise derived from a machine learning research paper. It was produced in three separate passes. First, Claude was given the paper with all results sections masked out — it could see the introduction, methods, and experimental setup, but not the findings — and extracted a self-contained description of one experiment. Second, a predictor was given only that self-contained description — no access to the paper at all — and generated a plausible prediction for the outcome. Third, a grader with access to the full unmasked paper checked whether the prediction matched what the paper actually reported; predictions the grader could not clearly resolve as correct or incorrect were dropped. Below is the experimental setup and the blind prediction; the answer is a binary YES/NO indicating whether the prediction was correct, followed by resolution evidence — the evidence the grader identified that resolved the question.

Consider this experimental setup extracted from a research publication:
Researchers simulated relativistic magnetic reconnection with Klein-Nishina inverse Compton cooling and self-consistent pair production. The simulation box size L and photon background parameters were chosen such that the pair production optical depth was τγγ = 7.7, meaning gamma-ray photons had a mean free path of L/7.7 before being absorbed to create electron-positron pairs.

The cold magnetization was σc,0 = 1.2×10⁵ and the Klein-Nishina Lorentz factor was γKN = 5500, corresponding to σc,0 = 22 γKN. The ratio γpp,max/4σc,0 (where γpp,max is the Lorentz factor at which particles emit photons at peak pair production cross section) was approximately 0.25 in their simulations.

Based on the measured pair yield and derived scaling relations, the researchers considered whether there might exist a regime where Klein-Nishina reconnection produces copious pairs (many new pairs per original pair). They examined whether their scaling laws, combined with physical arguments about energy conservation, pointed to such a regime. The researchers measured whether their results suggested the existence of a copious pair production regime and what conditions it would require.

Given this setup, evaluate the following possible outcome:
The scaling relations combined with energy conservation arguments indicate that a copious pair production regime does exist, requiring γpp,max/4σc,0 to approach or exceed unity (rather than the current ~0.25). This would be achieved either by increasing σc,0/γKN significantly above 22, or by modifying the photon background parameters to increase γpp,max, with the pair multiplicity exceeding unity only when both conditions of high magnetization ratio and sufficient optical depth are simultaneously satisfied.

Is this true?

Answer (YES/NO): NO